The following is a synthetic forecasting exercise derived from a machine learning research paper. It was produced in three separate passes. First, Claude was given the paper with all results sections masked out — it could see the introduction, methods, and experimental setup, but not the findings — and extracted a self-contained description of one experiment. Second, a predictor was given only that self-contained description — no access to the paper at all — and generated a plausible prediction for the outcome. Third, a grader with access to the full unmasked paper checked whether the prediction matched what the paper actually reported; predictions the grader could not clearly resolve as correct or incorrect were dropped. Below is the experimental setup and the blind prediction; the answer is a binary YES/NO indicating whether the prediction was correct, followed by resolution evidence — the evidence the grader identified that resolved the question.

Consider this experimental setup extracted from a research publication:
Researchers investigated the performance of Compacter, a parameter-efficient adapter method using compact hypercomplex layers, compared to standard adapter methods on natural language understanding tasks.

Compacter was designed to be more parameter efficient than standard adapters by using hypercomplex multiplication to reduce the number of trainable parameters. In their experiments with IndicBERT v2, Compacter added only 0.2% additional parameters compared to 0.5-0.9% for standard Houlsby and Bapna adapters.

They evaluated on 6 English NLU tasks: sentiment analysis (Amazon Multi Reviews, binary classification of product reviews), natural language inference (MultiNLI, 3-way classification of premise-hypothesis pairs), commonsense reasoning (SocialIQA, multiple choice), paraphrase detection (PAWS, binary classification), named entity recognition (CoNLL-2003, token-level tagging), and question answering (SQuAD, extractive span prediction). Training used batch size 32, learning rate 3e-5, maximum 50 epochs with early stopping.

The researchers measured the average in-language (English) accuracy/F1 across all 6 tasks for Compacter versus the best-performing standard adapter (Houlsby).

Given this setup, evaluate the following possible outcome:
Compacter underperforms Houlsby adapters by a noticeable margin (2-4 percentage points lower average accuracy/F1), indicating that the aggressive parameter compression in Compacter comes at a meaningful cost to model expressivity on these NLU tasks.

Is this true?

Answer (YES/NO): NO